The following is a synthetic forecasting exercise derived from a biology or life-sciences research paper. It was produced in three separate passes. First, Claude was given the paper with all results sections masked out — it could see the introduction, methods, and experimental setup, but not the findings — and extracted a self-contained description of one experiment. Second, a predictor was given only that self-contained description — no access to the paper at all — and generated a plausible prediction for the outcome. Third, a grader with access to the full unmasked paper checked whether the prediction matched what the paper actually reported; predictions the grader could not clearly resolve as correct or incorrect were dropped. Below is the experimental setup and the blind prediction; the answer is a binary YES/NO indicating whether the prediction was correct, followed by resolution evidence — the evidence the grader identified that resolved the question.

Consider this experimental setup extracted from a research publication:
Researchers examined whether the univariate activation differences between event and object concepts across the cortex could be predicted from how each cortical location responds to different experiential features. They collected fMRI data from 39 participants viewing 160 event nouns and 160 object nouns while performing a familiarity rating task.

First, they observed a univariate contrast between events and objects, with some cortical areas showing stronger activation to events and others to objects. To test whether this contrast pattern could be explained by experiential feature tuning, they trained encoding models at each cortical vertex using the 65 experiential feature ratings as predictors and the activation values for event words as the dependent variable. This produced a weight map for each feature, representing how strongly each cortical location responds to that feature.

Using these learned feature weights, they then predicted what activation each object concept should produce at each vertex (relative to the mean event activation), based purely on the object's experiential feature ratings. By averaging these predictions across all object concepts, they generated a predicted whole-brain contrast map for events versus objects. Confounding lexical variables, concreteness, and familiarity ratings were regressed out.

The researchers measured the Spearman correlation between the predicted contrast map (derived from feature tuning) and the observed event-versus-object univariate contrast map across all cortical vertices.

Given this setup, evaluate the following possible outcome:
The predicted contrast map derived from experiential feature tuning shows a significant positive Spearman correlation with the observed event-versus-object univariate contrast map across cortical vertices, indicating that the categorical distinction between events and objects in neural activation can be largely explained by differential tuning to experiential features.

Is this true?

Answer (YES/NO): YES